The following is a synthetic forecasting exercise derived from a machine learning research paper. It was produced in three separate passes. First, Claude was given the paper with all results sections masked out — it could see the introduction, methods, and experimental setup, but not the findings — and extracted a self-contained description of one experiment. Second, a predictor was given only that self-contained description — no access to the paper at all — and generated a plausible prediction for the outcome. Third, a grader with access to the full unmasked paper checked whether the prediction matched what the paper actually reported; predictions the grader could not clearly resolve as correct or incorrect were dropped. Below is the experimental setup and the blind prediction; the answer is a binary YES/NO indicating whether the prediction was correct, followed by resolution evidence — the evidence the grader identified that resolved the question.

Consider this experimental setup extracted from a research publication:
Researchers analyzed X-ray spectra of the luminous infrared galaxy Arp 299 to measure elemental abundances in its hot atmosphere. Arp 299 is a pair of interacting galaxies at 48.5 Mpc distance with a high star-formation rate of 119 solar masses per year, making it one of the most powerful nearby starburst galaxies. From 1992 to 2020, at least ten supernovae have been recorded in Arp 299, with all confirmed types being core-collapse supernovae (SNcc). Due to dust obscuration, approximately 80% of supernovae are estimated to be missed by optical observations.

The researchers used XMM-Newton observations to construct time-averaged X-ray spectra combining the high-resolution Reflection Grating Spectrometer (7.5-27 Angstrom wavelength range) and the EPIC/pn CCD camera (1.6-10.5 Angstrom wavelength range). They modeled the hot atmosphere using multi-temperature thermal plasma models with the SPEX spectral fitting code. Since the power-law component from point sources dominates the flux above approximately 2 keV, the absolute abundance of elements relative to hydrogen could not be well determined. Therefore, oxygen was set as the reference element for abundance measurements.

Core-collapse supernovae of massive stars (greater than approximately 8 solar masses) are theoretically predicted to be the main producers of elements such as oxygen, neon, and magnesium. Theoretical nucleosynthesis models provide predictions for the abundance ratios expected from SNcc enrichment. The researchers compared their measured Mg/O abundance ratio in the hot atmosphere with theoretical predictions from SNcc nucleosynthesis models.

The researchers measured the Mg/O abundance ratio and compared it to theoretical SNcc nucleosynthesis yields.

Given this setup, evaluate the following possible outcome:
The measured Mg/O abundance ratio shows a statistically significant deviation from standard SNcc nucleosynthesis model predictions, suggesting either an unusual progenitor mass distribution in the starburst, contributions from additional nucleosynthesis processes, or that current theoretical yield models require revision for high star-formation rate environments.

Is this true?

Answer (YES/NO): YES